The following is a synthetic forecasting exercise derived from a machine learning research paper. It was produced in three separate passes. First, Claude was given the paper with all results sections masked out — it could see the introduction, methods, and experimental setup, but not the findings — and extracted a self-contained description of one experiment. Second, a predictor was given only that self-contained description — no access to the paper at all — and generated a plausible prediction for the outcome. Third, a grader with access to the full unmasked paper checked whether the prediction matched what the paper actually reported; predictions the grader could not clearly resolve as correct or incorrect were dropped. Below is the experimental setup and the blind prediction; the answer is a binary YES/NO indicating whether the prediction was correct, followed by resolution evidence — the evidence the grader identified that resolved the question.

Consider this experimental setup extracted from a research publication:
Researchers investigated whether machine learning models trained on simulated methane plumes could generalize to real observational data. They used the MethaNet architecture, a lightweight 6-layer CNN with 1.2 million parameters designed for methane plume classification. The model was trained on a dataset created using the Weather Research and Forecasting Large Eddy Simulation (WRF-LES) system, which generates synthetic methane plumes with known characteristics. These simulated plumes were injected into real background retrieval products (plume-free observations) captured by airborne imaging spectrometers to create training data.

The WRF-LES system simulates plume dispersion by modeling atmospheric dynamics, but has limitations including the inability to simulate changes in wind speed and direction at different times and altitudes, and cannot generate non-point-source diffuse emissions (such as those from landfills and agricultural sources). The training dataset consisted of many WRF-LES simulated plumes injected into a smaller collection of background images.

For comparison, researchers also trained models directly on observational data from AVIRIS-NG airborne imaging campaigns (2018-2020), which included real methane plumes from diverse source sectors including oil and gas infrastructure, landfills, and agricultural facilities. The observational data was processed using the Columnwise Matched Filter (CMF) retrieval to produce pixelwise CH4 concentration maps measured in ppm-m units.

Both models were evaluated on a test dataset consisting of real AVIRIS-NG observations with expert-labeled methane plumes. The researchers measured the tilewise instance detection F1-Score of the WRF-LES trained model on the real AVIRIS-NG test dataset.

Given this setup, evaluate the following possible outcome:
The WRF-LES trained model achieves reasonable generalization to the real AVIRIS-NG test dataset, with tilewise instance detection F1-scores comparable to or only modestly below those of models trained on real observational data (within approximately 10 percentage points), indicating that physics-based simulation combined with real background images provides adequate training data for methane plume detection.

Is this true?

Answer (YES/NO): NO